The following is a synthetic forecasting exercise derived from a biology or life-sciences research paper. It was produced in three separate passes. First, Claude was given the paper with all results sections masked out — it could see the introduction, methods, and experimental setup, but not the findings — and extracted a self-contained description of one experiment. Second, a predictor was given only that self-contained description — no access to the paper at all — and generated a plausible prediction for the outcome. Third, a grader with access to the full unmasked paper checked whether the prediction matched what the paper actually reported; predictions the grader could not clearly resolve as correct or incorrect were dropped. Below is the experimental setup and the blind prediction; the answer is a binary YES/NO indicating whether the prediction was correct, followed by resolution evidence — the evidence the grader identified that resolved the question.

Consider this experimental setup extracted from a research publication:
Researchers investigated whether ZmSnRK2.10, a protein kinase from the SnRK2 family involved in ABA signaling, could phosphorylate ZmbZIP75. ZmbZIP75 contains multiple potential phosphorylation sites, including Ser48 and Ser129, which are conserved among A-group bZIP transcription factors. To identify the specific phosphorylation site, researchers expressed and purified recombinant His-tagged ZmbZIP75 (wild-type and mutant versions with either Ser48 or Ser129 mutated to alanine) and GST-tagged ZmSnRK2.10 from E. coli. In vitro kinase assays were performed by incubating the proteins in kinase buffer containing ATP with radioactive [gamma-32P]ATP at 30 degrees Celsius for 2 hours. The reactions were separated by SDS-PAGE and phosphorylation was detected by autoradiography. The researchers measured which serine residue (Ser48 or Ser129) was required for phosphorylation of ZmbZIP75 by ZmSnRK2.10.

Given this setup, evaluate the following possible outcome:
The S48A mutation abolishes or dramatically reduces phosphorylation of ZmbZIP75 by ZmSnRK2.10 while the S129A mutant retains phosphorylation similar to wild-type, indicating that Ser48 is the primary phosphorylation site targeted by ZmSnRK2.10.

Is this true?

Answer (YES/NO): NO